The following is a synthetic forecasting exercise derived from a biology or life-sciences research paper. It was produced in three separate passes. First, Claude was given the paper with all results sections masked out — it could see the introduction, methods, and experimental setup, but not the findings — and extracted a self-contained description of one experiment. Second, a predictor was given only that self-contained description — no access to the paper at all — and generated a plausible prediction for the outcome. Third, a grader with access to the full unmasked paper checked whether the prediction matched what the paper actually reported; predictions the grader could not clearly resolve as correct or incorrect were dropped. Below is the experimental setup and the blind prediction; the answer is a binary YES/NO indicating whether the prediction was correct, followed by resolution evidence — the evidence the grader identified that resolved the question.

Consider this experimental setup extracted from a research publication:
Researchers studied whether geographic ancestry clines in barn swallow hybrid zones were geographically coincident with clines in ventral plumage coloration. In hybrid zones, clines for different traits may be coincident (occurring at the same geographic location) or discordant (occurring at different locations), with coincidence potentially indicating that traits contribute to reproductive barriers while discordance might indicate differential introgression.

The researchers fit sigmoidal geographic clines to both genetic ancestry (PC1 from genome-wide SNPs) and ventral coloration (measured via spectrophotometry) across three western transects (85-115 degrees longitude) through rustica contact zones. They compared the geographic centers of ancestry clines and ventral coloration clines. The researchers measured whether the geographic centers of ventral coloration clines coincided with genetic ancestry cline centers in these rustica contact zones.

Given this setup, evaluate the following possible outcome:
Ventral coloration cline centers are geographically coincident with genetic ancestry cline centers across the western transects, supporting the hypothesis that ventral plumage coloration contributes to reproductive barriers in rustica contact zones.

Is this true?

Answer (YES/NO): NO